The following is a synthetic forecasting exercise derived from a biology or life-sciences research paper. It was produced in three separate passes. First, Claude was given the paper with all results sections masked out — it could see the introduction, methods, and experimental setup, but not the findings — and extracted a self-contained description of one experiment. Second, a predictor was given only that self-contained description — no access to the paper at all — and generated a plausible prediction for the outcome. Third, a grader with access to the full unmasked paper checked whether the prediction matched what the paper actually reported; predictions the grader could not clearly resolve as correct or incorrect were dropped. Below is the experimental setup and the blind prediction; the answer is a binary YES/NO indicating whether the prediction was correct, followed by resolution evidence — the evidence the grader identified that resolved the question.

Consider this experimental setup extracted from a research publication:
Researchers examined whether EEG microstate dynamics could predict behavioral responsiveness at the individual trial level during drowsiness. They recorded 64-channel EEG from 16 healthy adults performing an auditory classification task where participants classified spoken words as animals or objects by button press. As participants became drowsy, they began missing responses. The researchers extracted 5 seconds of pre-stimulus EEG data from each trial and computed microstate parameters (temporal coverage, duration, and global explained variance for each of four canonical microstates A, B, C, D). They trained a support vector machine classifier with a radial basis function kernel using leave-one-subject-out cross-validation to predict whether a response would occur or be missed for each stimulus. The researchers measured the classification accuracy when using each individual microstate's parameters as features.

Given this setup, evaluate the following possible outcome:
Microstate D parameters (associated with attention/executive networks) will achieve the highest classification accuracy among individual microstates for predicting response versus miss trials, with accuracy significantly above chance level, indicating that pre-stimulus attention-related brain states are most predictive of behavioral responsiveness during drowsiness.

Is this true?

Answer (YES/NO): YES